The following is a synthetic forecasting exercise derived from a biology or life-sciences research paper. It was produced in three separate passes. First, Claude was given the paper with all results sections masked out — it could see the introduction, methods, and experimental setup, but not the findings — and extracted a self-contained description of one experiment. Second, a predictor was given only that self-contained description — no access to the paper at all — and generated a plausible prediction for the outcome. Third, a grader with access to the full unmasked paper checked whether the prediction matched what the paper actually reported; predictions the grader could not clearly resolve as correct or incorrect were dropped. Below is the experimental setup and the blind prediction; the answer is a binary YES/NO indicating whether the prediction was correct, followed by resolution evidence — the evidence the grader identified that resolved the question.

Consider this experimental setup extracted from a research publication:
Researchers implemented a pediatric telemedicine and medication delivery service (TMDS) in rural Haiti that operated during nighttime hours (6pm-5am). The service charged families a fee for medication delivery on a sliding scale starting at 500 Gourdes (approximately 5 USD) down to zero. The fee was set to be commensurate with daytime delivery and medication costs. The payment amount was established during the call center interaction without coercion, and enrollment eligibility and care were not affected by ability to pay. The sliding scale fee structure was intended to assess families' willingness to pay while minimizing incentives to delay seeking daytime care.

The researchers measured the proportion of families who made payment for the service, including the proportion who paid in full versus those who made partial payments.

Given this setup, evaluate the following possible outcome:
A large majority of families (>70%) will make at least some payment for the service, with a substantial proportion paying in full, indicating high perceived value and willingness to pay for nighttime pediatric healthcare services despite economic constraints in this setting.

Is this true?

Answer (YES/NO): NO